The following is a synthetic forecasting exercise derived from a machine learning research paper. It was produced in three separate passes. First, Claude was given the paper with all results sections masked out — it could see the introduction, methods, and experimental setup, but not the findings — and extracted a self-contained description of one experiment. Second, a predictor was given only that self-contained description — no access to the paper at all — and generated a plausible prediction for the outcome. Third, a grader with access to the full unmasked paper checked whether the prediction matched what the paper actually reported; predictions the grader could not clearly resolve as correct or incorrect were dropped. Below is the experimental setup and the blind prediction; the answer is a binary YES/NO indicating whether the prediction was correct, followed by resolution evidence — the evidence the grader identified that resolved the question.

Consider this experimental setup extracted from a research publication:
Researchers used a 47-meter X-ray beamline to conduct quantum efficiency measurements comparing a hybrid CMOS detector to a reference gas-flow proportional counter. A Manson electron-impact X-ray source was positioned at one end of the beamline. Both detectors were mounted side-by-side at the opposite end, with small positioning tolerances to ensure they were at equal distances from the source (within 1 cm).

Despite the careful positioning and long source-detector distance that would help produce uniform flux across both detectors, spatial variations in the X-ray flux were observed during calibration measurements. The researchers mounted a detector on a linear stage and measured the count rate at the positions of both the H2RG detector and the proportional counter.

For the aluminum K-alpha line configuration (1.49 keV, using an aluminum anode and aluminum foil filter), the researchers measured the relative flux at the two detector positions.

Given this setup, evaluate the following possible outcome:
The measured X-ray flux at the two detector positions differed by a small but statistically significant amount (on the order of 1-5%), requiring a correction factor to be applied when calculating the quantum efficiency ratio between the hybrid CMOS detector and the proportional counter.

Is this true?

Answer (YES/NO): NO